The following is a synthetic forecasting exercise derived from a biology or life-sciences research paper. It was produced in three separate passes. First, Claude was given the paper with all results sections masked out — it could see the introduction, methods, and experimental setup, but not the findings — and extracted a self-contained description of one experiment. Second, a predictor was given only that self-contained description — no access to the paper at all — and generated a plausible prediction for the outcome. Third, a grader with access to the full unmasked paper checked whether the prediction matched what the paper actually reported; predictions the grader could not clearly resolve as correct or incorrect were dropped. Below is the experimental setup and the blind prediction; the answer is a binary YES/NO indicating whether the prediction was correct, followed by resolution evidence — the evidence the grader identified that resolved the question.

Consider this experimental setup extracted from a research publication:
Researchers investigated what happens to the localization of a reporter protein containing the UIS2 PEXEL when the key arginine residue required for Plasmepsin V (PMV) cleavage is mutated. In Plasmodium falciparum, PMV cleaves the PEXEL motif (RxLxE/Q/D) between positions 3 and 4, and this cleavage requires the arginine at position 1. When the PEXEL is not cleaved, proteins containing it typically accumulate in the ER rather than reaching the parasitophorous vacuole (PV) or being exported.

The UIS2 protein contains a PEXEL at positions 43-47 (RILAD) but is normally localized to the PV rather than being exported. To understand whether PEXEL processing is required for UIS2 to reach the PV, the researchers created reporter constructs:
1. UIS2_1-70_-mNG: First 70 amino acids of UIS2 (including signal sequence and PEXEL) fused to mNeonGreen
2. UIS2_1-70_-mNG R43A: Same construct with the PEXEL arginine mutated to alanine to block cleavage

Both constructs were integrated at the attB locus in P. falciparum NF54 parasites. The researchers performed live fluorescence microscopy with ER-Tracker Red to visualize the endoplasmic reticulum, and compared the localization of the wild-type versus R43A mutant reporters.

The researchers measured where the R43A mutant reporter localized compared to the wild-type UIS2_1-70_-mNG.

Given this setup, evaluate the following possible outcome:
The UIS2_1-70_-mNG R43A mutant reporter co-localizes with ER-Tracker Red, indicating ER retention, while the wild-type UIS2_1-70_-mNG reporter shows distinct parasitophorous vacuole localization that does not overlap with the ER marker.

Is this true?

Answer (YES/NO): NO